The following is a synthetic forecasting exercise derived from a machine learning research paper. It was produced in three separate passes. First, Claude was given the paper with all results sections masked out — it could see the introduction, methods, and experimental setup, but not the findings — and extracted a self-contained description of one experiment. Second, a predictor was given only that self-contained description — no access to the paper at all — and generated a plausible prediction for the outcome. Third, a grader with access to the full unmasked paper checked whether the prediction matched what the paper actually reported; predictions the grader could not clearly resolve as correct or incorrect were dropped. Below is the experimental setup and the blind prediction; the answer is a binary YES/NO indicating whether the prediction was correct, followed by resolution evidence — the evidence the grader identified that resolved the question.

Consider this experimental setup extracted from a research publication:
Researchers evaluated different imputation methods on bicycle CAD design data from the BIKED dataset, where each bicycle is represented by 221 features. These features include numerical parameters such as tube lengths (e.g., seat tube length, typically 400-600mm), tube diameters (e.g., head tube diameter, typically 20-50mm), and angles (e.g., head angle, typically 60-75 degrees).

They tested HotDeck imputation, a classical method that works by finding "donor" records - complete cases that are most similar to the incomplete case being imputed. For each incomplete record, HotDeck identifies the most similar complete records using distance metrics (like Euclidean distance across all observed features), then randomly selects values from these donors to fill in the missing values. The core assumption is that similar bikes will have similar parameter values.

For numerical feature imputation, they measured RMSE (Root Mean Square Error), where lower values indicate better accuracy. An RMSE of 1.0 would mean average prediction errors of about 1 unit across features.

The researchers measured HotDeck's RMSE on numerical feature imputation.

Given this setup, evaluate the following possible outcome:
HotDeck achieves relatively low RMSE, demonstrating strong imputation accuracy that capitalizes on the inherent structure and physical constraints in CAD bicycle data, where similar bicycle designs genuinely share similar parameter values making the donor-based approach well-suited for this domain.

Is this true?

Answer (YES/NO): NO